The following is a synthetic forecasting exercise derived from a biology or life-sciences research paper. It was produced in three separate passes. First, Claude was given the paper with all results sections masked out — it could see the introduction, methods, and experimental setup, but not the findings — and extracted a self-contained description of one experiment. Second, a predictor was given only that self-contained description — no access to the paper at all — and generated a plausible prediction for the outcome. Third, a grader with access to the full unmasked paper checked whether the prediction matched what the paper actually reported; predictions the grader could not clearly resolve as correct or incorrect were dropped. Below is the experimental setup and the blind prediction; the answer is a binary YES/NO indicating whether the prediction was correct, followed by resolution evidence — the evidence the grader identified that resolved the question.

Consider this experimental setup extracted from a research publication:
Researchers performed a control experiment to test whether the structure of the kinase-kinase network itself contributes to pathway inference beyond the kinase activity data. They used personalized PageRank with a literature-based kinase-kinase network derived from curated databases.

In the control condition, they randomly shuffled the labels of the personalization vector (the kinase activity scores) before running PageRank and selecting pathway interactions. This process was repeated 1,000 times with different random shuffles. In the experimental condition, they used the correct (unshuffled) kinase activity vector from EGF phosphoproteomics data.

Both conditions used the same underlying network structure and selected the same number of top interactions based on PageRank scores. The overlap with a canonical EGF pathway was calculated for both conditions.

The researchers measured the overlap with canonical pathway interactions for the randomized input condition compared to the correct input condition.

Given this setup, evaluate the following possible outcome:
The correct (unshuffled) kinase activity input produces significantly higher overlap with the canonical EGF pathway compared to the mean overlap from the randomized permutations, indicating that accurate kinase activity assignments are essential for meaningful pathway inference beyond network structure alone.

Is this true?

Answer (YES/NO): NO